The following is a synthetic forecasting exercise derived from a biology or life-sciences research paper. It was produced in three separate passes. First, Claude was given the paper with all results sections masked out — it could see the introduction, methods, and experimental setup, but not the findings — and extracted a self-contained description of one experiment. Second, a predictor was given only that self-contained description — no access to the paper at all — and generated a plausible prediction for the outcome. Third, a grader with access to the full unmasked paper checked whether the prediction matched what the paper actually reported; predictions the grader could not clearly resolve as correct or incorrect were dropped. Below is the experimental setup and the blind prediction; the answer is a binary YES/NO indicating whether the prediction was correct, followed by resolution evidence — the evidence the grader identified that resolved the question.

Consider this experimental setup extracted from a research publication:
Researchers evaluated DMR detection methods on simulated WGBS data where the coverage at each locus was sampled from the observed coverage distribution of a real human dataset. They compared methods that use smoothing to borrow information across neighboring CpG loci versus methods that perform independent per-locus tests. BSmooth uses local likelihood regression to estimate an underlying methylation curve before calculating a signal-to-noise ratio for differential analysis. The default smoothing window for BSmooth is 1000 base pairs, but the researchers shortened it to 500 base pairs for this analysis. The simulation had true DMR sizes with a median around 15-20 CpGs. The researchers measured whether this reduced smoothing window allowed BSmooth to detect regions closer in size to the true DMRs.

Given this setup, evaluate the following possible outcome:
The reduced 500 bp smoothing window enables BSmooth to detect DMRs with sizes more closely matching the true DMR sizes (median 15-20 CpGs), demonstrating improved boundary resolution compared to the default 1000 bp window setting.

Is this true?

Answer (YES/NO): NO